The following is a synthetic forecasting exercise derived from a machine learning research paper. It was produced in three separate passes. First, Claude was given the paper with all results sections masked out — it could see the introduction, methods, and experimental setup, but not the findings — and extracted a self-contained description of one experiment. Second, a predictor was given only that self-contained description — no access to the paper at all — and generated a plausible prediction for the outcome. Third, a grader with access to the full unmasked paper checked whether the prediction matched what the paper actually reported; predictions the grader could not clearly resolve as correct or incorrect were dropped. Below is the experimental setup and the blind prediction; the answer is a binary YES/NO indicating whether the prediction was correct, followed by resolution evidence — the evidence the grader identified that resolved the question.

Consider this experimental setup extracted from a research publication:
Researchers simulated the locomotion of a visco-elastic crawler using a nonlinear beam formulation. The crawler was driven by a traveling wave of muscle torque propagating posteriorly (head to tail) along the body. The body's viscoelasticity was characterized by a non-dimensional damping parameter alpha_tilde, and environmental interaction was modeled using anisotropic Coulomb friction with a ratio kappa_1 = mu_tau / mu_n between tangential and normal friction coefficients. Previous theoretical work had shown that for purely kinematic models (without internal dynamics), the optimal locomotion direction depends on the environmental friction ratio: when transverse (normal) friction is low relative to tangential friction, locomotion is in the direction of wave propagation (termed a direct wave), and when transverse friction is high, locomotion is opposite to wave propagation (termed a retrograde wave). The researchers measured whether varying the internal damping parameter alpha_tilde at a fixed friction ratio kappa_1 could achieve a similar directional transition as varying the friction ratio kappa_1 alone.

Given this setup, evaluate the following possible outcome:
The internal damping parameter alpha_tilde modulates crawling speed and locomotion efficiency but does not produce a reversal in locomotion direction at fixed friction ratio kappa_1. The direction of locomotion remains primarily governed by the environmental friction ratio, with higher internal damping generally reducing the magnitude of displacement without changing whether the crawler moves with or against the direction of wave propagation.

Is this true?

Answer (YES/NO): NO